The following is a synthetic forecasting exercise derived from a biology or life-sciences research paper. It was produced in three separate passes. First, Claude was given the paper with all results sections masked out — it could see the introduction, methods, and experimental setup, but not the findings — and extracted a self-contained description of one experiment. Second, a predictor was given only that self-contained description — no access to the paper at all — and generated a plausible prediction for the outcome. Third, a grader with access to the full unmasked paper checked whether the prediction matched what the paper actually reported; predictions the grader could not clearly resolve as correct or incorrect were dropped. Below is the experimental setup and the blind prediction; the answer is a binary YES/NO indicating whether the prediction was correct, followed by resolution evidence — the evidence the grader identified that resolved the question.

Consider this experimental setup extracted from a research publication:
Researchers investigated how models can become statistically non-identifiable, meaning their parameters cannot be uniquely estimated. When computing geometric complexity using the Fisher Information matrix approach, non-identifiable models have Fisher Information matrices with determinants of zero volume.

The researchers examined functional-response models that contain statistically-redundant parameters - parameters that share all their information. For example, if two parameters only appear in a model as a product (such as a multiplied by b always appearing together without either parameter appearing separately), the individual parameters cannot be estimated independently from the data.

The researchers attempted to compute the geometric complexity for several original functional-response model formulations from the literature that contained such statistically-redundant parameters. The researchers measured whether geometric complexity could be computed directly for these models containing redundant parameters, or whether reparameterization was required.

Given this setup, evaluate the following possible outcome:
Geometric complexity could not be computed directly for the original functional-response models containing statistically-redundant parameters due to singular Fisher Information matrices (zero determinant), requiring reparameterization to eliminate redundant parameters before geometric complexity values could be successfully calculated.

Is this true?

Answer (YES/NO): YES